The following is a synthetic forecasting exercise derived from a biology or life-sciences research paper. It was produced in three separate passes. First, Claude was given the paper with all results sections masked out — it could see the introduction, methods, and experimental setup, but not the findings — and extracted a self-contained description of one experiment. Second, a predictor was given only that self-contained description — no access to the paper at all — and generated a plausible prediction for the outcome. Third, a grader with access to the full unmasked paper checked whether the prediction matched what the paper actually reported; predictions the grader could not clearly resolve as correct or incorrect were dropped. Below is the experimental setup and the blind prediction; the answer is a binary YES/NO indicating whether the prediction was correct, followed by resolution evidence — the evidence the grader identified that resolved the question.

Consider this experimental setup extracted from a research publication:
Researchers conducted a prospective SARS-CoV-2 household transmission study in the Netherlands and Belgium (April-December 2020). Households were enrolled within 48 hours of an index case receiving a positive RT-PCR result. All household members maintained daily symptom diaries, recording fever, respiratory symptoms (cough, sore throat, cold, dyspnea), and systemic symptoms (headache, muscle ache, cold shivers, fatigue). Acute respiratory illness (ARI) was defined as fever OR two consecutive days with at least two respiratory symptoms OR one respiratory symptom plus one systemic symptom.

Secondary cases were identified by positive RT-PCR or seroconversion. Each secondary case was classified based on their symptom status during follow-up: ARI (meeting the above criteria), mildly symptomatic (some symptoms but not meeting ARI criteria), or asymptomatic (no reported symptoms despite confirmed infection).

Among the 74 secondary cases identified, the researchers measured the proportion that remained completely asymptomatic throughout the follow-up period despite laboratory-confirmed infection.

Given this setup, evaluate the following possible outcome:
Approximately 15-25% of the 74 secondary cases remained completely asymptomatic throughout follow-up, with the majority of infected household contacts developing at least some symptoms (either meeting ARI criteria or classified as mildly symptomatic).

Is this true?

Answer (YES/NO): YES